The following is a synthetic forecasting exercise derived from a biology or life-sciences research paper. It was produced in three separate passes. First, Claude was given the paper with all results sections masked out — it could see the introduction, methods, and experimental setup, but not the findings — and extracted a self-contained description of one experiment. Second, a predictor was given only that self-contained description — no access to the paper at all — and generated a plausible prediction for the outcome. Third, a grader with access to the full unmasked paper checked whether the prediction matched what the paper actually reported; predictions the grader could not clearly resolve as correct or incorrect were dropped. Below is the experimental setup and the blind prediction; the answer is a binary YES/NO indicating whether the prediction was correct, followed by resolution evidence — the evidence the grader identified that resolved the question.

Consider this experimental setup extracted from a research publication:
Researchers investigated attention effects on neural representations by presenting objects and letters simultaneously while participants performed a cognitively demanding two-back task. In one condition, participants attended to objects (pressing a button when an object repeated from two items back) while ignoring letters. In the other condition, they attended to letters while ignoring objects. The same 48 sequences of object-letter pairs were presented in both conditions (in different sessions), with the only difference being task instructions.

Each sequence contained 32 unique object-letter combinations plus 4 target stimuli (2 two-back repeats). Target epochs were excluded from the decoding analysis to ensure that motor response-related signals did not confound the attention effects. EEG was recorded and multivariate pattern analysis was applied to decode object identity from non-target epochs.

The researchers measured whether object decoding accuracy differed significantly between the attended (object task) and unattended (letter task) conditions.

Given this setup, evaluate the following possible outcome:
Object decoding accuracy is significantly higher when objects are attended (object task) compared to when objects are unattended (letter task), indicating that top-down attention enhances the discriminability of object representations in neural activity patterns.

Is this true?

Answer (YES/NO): YES